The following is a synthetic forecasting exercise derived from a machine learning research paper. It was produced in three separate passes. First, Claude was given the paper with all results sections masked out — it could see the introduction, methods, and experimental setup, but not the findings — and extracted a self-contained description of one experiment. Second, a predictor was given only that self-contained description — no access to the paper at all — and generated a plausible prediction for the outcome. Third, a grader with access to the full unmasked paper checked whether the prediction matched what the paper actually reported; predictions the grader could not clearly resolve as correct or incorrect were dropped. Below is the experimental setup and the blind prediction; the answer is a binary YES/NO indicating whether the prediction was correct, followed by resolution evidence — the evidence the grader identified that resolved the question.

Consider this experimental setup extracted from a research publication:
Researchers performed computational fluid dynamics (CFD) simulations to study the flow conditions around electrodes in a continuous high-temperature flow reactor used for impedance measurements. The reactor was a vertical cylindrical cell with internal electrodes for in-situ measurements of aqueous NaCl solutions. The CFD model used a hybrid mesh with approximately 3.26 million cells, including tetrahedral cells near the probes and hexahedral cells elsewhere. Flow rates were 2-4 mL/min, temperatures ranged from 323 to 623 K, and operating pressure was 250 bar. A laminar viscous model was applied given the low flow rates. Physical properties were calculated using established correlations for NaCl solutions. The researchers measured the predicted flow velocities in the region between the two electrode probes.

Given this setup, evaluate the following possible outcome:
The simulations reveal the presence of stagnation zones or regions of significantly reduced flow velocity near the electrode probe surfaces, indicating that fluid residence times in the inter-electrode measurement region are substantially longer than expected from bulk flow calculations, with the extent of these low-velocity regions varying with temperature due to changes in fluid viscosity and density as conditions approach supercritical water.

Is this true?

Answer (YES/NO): NO